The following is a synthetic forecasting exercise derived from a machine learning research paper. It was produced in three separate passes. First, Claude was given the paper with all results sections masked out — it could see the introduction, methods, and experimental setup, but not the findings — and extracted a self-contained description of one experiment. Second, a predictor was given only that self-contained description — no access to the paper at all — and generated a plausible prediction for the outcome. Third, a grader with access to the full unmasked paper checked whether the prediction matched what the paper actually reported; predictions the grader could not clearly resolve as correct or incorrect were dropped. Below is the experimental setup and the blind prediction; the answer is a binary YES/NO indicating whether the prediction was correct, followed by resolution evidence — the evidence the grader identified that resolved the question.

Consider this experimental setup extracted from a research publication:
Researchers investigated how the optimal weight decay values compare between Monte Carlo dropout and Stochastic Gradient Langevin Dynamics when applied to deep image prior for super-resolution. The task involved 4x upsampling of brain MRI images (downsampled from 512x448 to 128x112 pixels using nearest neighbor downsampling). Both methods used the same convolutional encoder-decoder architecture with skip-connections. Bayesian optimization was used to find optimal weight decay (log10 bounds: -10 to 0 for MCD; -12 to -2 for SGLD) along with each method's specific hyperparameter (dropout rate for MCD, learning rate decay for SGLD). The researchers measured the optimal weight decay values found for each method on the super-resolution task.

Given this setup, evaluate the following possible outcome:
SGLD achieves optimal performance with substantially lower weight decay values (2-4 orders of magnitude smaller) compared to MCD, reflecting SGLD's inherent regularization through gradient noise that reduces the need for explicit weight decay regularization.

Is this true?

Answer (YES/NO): NO